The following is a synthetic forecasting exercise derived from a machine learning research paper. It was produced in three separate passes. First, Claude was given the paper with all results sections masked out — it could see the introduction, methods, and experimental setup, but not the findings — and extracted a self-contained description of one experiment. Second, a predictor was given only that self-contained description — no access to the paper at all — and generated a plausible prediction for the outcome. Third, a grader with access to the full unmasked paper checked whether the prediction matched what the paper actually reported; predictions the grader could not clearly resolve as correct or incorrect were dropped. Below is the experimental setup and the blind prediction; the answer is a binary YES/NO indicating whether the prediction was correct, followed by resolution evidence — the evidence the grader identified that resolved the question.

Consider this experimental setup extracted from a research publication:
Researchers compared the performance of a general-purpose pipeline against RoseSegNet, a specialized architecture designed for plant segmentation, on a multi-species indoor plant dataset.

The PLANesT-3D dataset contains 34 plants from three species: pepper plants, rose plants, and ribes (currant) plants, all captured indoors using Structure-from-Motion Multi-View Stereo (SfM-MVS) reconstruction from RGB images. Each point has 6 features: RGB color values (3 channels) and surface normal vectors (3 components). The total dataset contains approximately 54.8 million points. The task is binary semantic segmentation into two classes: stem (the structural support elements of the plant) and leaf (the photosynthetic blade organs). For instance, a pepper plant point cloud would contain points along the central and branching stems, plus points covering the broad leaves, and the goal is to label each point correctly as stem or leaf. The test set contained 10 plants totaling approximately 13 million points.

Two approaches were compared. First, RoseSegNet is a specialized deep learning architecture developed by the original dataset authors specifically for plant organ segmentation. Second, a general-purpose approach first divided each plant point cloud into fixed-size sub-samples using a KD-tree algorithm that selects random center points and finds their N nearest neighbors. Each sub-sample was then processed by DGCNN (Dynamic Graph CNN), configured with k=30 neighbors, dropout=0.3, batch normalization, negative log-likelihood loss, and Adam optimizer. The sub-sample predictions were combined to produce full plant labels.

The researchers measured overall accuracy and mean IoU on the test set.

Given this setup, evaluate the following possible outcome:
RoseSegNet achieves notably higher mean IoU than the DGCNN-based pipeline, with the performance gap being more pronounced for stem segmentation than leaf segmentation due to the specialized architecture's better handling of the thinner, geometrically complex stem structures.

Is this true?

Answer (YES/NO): NO